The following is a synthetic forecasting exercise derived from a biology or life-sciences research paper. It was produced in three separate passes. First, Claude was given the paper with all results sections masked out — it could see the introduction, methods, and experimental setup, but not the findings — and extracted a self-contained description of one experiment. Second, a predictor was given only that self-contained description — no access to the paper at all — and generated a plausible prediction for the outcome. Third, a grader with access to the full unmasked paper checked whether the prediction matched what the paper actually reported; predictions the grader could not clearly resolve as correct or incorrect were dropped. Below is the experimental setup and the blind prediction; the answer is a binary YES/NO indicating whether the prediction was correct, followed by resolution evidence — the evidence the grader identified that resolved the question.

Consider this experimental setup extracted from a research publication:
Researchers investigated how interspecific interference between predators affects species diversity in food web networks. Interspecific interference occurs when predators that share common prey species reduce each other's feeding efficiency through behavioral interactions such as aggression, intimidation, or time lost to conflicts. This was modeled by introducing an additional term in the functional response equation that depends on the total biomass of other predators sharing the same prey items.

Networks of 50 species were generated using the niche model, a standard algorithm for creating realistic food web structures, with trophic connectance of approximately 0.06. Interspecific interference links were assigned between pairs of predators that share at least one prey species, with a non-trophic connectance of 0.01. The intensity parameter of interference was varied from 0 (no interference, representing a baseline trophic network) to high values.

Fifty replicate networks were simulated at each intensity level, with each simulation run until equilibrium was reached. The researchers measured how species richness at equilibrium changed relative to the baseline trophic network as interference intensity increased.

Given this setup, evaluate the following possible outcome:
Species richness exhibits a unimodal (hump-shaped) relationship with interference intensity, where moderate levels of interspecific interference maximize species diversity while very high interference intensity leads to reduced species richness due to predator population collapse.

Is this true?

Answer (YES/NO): NO